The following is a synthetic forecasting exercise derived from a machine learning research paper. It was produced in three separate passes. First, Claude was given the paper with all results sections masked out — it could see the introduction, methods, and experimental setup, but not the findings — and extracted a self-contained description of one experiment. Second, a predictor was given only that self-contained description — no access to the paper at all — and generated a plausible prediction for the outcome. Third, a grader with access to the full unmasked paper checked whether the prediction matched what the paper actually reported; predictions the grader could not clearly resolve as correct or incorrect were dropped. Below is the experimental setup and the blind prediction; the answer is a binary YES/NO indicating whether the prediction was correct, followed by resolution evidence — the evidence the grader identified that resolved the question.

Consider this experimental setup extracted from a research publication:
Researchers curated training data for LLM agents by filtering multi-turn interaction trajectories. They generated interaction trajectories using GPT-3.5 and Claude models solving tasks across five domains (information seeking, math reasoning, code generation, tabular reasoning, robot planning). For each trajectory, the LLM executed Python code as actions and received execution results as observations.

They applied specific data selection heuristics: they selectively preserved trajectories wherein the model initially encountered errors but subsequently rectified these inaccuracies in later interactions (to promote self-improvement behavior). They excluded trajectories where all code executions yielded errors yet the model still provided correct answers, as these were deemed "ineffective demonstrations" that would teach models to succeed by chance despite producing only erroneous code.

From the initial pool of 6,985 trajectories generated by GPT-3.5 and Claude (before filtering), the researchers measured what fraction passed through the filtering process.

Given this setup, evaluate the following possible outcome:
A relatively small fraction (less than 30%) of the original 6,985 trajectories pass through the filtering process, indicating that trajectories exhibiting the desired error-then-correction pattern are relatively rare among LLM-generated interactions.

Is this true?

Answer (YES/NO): NO